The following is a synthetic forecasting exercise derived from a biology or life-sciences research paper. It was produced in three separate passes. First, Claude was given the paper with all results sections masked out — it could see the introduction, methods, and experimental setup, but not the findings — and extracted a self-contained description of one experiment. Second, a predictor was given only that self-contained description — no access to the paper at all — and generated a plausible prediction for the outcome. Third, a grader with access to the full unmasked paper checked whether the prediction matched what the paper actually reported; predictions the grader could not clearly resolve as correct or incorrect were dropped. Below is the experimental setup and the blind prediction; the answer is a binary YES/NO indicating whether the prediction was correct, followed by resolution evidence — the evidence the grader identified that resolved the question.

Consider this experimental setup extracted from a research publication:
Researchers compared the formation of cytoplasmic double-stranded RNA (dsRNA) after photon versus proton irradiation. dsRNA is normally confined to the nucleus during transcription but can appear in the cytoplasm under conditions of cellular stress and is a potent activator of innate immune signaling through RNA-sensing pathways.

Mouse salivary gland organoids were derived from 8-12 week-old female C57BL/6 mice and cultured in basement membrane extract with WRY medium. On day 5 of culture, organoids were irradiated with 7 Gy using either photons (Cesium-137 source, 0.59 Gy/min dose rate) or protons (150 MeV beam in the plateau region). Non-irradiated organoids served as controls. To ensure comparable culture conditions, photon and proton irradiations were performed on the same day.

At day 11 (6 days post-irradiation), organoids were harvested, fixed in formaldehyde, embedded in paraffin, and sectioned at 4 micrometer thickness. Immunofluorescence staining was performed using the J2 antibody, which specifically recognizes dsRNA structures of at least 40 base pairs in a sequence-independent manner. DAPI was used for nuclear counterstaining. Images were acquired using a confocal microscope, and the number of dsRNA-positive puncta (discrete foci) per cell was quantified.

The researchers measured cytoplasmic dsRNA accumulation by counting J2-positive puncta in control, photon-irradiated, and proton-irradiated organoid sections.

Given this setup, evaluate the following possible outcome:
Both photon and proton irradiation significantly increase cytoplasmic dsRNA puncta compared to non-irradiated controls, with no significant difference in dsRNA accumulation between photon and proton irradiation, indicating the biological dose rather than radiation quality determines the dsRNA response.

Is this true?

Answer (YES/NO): NO